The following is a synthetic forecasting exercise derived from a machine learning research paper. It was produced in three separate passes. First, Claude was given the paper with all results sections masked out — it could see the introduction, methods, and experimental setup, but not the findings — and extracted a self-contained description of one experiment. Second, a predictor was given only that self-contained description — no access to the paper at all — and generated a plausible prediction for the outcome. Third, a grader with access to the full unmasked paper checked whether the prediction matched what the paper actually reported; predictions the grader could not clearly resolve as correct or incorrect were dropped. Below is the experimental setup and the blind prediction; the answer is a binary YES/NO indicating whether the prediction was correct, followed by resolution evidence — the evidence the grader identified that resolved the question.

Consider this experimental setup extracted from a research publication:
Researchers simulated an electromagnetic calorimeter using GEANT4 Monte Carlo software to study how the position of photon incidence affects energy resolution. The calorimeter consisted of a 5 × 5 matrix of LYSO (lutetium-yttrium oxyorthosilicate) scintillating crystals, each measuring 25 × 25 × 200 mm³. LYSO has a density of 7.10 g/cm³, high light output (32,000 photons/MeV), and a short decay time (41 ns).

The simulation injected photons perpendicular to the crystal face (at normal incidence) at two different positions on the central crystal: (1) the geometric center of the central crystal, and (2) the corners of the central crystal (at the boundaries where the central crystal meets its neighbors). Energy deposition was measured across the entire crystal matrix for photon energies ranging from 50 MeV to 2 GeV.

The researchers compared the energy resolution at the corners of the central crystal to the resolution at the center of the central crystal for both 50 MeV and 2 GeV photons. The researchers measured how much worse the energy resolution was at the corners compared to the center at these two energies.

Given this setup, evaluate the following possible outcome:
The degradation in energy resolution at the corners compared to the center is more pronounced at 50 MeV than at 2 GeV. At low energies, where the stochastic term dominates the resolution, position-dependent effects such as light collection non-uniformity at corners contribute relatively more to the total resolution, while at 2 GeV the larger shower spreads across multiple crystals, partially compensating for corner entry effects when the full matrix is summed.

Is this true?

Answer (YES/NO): YES